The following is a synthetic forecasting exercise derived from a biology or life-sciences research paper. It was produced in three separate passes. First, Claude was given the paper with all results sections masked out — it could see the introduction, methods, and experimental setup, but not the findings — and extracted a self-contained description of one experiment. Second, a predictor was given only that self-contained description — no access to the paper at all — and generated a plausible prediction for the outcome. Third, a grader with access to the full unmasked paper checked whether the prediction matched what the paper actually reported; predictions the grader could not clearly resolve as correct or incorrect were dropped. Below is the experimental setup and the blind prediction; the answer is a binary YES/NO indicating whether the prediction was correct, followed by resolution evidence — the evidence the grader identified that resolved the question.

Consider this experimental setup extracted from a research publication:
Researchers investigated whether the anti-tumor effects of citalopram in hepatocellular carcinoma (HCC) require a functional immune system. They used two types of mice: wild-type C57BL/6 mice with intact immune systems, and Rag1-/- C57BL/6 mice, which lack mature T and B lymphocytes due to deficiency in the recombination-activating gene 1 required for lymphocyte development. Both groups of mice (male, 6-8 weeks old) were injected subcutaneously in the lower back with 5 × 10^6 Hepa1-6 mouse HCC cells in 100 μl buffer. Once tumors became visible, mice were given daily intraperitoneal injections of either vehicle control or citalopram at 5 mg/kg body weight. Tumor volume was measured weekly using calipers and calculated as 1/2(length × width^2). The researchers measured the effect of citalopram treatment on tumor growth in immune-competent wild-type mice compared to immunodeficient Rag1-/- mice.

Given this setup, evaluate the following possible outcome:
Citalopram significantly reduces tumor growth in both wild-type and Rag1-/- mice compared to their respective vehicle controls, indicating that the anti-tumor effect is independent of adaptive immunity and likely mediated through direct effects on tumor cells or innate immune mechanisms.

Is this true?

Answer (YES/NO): NO